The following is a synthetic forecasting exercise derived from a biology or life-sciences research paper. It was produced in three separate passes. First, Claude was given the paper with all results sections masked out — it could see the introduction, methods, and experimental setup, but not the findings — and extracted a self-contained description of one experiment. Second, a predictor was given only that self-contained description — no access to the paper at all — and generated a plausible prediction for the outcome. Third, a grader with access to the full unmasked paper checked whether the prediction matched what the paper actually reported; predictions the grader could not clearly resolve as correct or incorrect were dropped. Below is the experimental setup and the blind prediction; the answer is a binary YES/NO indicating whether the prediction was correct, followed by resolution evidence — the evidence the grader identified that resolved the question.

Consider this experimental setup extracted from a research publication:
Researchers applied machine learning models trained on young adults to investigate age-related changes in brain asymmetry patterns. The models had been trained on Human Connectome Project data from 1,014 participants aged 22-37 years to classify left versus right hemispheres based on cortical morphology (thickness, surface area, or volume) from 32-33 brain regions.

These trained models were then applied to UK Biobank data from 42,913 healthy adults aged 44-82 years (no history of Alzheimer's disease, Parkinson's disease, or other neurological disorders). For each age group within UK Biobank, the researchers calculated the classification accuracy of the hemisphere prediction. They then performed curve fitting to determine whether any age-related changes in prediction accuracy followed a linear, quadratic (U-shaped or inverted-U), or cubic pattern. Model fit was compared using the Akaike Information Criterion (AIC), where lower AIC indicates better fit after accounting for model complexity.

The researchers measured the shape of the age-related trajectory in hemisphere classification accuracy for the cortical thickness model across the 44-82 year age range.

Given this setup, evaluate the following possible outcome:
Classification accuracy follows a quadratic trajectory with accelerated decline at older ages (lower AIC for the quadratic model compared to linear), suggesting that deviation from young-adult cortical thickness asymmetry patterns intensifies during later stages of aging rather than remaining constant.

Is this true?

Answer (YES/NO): YES